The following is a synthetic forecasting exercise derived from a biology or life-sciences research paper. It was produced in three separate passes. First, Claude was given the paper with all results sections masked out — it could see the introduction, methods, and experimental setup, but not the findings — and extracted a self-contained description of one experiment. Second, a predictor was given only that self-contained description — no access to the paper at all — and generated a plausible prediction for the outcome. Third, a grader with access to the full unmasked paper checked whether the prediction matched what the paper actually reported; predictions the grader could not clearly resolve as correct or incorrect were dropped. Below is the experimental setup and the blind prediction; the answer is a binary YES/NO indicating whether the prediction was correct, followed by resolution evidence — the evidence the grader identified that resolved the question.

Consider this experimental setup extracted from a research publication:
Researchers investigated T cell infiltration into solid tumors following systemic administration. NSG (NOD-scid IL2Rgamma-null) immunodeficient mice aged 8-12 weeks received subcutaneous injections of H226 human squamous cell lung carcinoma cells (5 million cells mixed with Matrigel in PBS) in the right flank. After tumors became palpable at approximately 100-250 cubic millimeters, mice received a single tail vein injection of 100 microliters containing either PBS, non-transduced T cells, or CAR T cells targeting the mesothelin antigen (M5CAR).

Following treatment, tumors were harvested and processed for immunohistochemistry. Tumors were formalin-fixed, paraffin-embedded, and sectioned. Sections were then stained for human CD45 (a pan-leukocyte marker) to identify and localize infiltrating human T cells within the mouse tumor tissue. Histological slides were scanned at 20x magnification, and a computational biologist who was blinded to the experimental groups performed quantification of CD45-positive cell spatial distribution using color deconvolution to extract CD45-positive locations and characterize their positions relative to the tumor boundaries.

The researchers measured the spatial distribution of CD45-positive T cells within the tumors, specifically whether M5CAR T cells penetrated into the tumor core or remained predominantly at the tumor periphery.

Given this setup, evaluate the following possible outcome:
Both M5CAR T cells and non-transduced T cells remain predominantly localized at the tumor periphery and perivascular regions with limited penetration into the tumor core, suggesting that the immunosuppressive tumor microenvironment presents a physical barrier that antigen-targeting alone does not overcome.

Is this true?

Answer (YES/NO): NO